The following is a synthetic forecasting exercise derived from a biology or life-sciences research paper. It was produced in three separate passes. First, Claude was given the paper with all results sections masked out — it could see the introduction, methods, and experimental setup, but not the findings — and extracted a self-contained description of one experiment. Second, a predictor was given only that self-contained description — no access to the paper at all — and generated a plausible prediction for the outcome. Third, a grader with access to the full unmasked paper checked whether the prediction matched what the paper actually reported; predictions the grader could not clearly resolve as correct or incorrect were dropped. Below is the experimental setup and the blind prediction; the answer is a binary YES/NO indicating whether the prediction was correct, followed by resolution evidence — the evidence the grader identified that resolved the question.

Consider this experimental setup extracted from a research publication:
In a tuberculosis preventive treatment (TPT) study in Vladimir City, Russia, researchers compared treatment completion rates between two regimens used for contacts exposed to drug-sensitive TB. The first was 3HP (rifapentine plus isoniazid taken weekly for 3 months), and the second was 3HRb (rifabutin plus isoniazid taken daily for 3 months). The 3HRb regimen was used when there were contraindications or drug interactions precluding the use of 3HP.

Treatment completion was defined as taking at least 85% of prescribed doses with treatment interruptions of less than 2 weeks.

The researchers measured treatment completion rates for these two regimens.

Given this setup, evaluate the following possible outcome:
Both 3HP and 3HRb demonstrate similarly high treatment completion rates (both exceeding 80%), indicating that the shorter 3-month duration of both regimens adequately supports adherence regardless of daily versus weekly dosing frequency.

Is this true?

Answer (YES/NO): NO